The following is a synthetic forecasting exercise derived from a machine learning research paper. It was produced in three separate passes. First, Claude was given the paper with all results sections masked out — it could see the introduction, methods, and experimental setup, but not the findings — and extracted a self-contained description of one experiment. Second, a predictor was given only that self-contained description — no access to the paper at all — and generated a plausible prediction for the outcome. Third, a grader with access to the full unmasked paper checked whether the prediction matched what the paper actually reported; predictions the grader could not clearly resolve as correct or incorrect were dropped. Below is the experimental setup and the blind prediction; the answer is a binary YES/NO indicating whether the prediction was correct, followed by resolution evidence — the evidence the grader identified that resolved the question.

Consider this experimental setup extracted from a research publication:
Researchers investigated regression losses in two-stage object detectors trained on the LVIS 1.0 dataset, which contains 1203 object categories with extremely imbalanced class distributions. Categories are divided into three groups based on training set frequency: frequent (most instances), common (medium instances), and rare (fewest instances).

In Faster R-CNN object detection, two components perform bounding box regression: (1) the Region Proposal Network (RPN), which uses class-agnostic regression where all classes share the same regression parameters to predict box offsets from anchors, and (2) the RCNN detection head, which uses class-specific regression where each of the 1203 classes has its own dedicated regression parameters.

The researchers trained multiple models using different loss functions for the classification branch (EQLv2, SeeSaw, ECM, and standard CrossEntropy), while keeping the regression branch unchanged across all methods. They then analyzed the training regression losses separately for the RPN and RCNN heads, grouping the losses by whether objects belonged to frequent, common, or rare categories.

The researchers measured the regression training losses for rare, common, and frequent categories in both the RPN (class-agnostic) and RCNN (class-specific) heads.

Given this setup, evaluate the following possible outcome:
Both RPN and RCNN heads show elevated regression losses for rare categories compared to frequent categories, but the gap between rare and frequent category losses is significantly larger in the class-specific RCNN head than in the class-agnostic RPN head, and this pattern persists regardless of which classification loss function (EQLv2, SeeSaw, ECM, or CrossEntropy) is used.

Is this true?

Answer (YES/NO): NO